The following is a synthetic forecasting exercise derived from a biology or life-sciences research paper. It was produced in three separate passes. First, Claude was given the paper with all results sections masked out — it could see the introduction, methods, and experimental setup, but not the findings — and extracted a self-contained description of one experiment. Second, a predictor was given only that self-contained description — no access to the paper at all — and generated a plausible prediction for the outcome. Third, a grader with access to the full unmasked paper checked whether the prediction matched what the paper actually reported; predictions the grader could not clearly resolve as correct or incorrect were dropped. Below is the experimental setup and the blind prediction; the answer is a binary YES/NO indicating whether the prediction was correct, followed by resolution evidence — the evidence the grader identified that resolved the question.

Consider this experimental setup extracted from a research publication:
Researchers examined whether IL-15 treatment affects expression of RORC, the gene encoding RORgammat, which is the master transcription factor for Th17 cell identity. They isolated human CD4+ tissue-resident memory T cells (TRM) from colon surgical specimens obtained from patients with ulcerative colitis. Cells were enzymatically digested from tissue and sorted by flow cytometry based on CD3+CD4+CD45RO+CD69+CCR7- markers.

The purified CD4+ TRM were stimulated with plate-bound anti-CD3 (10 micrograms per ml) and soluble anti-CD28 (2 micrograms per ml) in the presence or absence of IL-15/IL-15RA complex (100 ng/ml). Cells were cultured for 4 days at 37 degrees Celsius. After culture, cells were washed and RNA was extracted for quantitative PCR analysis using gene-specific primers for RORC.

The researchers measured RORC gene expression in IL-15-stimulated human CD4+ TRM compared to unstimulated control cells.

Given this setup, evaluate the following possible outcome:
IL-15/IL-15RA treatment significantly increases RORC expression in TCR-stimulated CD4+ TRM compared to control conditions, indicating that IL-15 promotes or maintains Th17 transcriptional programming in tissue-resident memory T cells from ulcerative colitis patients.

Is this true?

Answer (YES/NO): YES